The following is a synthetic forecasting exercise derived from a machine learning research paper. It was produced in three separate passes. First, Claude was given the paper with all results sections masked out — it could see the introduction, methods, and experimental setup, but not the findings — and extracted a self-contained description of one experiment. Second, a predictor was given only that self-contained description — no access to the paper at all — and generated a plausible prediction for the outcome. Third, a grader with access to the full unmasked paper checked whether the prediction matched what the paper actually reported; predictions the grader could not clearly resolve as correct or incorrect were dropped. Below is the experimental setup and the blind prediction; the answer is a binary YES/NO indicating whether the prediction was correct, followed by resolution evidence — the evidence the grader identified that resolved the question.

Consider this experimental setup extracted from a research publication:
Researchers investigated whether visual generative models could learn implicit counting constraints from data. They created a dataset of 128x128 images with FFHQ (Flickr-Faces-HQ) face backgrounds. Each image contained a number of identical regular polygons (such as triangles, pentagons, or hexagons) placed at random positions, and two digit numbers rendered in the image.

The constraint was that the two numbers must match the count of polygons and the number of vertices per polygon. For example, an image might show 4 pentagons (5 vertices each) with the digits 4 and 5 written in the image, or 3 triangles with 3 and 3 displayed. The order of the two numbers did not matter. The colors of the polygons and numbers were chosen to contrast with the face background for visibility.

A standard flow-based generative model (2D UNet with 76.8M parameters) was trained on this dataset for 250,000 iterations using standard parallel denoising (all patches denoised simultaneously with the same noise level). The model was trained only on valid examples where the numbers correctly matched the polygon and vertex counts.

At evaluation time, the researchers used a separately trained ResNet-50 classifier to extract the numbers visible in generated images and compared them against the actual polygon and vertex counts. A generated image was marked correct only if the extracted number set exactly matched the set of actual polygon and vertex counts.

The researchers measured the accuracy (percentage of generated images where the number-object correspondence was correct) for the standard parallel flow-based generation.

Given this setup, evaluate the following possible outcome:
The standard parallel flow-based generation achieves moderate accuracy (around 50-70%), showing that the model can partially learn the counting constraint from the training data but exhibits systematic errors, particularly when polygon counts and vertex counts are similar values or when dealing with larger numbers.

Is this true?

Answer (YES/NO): NO